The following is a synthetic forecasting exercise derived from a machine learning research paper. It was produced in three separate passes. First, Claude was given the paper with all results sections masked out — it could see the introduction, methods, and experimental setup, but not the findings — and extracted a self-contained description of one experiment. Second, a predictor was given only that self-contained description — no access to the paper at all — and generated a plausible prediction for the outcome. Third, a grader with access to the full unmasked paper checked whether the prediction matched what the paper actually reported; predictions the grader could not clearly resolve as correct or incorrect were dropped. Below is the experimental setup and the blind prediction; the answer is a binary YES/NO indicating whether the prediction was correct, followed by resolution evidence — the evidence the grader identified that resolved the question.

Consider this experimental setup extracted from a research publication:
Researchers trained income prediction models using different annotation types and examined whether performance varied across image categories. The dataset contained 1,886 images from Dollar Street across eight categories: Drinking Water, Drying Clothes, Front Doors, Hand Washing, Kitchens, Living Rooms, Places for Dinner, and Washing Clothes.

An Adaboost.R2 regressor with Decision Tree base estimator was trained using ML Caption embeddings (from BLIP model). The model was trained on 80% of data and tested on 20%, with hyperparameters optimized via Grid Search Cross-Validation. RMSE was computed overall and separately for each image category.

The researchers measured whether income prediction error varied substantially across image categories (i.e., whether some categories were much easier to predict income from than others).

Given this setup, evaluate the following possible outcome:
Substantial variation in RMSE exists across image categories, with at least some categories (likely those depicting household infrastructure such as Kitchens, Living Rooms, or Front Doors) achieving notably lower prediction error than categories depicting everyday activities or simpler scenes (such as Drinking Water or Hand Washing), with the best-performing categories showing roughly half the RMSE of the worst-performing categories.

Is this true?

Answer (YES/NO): NO